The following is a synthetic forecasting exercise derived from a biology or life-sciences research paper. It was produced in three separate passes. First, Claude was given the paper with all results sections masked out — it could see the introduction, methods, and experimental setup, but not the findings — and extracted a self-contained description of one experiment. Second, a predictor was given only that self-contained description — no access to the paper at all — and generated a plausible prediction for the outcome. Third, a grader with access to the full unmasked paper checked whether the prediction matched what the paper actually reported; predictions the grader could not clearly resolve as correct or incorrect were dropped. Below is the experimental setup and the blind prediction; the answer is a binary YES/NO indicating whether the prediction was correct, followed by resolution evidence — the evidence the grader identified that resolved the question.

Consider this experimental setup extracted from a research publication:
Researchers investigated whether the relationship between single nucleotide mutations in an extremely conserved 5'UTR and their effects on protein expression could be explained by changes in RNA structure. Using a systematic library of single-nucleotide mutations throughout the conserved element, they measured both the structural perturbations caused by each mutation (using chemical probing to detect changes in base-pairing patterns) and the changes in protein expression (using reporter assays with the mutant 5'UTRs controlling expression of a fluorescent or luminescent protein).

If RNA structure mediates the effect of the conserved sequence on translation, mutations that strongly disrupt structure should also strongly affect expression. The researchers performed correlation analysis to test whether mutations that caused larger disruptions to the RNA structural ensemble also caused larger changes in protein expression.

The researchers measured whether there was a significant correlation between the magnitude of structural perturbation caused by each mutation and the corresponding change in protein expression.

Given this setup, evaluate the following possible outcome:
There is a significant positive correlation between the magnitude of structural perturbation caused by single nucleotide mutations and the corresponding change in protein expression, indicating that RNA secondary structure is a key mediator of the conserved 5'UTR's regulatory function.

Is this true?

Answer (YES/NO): NO